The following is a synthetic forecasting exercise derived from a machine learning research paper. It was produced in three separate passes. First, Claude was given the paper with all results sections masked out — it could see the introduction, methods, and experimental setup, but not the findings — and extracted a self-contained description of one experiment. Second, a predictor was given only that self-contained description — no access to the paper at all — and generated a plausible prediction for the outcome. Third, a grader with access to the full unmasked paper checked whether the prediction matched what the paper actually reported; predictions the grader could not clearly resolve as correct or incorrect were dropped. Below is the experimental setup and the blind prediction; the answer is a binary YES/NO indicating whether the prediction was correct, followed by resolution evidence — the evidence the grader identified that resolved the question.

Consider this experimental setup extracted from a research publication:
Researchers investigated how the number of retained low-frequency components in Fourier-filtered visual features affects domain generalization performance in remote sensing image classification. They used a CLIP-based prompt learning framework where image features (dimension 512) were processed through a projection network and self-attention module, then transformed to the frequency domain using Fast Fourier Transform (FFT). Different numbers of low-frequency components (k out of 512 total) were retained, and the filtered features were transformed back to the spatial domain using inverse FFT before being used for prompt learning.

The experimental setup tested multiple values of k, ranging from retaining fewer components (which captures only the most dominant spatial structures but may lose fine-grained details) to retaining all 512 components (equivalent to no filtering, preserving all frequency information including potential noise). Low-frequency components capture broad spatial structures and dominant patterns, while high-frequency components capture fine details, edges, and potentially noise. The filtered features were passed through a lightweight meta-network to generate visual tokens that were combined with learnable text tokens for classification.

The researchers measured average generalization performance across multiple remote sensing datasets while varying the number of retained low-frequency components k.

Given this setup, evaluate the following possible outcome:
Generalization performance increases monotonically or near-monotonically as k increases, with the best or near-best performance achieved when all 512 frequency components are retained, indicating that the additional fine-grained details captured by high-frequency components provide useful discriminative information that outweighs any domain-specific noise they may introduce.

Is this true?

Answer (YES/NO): NO